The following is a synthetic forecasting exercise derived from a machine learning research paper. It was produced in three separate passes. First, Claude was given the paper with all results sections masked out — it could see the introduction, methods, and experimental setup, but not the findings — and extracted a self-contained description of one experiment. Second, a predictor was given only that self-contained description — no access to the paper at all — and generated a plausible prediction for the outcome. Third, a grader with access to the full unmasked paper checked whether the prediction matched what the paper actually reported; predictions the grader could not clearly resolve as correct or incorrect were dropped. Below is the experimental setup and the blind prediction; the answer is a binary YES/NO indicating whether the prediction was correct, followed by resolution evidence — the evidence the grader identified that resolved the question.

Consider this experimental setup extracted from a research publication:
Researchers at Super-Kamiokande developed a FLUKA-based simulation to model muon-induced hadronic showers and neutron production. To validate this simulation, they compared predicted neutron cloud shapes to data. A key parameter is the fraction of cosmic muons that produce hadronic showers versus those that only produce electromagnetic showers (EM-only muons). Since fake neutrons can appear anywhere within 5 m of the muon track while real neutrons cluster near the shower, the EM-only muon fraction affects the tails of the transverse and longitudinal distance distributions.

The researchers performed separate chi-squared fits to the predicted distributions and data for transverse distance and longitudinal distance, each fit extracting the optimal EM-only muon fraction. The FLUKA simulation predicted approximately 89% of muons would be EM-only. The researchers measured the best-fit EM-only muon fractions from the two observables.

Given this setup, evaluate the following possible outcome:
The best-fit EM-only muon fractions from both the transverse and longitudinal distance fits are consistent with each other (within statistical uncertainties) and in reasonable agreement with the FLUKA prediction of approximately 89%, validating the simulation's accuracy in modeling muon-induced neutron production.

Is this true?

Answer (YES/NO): NO